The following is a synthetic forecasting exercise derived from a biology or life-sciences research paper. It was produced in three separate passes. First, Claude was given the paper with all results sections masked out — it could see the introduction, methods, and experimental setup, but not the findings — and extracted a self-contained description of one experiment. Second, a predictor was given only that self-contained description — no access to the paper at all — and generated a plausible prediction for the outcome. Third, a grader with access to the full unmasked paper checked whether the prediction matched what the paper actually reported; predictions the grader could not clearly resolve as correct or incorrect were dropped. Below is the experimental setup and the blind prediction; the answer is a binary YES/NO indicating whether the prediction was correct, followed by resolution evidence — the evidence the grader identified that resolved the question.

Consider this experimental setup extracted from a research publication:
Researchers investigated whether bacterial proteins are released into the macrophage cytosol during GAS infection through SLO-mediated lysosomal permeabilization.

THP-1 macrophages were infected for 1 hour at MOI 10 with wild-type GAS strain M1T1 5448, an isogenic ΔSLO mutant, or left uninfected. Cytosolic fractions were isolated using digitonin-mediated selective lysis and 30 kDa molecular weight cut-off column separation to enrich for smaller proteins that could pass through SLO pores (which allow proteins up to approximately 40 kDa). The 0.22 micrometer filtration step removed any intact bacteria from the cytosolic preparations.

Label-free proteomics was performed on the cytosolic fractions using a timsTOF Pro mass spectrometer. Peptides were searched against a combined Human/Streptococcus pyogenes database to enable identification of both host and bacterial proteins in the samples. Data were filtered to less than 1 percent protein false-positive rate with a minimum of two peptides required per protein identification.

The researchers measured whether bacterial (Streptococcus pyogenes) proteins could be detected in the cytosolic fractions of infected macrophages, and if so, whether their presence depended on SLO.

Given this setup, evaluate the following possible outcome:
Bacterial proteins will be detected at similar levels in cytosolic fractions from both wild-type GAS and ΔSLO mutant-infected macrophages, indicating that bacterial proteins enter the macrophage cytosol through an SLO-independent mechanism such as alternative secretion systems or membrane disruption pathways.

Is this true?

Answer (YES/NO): NO